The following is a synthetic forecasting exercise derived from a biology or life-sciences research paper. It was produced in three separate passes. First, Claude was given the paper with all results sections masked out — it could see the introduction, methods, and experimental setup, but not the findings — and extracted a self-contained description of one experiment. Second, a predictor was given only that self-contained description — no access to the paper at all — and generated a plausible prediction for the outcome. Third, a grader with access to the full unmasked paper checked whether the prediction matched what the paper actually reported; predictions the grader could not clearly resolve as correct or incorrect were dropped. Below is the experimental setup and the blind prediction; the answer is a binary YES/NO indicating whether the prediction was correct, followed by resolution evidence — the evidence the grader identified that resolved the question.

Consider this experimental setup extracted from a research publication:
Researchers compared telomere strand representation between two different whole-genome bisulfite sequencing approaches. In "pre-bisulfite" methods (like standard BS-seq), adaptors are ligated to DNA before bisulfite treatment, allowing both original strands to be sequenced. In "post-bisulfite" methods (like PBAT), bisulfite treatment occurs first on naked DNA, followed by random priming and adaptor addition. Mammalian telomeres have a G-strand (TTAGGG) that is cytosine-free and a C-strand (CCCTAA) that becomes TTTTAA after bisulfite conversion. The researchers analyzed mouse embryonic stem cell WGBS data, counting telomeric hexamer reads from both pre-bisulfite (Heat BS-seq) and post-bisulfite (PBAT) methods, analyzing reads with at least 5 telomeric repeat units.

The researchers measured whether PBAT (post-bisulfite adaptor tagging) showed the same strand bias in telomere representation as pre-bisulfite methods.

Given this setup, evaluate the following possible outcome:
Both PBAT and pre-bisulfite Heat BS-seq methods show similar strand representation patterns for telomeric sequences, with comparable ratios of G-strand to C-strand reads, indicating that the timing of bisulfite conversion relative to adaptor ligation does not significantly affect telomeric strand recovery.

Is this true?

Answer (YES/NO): NO